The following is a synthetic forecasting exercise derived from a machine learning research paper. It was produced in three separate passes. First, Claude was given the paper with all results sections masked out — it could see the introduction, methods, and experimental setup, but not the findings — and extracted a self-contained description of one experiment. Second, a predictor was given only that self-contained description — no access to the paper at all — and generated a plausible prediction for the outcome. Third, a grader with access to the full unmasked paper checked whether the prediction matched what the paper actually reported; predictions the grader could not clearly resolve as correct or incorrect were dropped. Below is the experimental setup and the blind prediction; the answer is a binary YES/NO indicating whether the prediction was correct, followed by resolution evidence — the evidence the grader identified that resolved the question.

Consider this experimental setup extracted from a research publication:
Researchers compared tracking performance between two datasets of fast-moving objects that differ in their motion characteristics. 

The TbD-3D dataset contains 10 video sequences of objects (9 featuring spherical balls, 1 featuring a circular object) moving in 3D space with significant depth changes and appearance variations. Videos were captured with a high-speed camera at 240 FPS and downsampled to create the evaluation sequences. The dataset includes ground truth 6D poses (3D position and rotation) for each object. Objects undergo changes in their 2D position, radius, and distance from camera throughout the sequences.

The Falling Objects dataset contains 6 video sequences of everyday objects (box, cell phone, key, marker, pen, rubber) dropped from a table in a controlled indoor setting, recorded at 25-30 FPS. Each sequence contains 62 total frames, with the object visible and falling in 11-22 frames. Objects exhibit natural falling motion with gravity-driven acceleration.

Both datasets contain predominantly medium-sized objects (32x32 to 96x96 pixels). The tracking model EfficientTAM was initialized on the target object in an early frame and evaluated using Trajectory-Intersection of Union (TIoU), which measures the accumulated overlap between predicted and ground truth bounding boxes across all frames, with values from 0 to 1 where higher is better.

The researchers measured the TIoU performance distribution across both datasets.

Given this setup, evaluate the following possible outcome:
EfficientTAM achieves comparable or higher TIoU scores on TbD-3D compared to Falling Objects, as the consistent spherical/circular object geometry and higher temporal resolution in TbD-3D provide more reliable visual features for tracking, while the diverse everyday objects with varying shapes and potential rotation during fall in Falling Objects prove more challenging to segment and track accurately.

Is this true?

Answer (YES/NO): YES